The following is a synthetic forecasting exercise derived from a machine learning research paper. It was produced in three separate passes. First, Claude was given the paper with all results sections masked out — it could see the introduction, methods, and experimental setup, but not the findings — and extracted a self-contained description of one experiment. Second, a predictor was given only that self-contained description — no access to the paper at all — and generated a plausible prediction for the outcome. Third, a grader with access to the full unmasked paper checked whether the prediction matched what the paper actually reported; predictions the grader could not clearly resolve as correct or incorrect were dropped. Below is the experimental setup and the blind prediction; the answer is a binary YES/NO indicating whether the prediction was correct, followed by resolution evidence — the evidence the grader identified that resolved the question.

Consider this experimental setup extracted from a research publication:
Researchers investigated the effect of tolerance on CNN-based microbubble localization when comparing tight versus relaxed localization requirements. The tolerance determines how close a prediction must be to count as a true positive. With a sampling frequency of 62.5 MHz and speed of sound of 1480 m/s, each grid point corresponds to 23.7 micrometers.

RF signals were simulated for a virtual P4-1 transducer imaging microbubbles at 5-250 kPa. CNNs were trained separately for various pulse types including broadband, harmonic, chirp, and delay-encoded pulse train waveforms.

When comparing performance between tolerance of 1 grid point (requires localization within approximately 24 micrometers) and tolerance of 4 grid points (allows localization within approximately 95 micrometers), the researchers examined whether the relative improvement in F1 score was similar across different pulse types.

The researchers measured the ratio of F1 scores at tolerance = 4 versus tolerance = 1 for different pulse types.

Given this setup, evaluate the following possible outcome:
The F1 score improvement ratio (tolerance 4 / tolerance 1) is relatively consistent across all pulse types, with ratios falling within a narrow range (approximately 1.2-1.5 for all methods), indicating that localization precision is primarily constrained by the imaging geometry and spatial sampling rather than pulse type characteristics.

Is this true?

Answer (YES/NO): YES